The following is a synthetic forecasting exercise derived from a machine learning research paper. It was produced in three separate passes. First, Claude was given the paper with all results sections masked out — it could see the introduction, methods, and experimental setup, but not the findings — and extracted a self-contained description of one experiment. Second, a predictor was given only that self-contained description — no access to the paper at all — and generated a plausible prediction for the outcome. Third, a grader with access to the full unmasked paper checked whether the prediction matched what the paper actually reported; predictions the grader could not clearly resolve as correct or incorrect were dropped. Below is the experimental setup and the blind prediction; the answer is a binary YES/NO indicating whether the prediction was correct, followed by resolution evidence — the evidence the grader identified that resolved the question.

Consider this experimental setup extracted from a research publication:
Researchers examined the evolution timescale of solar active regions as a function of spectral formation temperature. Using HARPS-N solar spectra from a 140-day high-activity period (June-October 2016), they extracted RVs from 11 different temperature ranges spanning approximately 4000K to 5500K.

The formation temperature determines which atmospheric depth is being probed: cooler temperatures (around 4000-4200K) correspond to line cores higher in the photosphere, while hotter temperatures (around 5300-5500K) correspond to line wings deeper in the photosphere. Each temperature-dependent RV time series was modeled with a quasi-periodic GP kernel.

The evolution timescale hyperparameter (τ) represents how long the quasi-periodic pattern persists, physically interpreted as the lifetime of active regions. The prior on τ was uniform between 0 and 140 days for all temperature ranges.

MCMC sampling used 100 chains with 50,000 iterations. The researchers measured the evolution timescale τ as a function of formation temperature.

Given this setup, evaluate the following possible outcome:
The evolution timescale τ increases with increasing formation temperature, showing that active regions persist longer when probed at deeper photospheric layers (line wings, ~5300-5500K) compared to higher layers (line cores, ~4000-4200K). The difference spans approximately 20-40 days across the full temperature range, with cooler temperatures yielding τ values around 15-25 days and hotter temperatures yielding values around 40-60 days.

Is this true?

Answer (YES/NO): NO